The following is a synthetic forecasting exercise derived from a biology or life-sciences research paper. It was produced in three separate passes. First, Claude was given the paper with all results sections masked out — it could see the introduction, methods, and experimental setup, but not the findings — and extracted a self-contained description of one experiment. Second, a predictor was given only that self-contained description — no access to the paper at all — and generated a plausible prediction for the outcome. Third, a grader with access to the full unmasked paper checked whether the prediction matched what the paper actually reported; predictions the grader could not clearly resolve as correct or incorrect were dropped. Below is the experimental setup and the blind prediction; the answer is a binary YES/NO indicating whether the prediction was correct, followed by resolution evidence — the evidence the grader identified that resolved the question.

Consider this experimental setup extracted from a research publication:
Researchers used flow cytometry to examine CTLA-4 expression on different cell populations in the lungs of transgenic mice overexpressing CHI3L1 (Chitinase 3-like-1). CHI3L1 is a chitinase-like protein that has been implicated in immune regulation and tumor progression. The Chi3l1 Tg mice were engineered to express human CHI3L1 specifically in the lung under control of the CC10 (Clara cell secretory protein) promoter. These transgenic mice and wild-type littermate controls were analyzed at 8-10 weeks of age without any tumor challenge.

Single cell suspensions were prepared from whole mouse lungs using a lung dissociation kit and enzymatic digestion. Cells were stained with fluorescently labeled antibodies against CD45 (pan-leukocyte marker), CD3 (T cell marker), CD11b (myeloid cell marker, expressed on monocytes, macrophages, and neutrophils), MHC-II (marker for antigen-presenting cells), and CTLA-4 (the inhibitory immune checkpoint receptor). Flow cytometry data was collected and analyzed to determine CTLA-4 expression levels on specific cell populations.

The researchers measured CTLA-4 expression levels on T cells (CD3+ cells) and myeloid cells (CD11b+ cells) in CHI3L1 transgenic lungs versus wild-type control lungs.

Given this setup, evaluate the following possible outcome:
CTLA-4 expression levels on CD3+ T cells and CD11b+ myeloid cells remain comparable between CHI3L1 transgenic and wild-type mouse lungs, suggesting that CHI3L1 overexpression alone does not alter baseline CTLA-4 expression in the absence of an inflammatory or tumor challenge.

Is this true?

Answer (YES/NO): NO